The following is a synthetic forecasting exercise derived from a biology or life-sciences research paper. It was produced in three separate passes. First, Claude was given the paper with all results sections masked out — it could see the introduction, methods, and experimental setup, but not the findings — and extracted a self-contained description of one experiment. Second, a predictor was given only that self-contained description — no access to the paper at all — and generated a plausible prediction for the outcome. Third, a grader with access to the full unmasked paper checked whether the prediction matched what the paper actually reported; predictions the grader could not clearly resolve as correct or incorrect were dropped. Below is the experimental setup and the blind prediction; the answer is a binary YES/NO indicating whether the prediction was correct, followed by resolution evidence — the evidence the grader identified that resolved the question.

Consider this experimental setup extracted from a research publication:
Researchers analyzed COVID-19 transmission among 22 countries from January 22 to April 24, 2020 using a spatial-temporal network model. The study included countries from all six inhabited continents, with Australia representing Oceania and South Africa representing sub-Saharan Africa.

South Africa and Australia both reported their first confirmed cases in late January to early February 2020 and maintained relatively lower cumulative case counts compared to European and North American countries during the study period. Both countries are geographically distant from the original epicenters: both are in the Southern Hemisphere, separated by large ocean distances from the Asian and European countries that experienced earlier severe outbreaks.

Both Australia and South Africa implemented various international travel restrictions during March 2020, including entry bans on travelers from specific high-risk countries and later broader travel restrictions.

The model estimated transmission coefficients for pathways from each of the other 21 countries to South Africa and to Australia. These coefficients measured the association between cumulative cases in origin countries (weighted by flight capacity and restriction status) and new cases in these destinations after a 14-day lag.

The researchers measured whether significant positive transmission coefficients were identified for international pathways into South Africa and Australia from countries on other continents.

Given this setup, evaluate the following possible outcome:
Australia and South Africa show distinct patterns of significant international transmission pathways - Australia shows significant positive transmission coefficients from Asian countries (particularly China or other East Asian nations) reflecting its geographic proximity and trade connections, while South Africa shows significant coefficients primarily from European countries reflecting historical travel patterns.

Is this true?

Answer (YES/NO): NO